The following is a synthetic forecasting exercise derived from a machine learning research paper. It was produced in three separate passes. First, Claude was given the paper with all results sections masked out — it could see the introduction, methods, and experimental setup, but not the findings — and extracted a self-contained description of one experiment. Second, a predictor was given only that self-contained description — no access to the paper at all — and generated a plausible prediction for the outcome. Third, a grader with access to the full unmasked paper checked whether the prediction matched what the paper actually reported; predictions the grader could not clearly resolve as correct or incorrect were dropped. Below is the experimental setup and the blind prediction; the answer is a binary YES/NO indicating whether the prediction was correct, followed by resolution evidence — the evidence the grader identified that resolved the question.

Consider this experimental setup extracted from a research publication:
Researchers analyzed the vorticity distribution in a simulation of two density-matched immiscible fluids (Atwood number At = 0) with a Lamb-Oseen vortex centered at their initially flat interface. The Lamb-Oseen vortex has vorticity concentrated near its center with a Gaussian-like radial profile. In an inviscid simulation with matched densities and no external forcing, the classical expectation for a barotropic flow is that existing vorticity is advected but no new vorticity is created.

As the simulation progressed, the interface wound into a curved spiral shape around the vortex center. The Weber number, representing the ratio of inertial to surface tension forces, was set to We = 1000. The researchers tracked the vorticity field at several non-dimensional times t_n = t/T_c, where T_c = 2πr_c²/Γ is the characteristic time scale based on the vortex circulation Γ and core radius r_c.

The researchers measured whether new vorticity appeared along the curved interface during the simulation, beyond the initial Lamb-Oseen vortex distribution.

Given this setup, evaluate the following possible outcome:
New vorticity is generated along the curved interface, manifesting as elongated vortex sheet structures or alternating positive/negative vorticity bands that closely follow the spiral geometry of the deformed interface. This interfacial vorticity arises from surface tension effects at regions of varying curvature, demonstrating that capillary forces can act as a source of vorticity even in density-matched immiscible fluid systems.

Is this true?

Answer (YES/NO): YES